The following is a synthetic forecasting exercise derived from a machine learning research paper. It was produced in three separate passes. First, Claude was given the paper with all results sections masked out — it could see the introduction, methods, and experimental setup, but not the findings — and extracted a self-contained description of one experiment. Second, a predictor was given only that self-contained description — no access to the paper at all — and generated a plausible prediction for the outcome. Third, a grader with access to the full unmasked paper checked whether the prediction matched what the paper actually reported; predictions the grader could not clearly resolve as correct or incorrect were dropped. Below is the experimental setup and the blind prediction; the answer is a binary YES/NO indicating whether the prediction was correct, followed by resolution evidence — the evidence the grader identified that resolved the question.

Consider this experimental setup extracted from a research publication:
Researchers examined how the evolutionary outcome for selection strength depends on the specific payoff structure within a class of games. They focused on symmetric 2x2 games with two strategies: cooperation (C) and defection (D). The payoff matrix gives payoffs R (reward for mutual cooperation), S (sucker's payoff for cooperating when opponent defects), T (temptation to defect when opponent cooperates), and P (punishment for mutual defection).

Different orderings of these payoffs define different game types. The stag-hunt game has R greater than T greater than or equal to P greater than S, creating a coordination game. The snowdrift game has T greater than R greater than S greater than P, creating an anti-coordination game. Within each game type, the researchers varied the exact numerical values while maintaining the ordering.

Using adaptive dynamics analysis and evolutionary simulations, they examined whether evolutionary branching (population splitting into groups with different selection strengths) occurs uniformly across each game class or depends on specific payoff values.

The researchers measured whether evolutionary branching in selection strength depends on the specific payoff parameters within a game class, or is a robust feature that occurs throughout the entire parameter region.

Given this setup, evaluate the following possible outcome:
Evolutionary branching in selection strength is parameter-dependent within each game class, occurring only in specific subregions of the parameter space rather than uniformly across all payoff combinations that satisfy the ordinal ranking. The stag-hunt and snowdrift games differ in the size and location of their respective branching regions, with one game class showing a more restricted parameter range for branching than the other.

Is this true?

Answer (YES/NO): NO